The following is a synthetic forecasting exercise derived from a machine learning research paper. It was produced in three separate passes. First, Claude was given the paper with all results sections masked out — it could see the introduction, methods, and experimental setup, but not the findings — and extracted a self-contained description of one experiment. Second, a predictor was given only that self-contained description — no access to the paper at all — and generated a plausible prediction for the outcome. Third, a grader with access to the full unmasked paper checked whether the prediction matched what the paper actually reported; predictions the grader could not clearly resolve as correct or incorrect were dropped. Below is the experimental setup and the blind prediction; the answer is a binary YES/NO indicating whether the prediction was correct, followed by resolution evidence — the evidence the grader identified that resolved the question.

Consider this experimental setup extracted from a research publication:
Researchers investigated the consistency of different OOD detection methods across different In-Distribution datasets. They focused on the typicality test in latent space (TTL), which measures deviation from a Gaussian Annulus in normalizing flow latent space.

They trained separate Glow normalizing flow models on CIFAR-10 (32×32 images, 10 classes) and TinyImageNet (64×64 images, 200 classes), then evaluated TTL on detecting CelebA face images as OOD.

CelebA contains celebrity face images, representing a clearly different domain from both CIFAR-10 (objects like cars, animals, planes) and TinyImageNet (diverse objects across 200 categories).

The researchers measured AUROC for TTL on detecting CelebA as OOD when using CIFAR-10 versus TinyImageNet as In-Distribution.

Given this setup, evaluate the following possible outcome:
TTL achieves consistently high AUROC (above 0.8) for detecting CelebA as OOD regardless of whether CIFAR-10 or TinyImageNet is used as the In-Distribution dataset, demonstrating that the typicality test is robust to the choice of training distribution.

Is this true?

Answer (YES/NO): YES